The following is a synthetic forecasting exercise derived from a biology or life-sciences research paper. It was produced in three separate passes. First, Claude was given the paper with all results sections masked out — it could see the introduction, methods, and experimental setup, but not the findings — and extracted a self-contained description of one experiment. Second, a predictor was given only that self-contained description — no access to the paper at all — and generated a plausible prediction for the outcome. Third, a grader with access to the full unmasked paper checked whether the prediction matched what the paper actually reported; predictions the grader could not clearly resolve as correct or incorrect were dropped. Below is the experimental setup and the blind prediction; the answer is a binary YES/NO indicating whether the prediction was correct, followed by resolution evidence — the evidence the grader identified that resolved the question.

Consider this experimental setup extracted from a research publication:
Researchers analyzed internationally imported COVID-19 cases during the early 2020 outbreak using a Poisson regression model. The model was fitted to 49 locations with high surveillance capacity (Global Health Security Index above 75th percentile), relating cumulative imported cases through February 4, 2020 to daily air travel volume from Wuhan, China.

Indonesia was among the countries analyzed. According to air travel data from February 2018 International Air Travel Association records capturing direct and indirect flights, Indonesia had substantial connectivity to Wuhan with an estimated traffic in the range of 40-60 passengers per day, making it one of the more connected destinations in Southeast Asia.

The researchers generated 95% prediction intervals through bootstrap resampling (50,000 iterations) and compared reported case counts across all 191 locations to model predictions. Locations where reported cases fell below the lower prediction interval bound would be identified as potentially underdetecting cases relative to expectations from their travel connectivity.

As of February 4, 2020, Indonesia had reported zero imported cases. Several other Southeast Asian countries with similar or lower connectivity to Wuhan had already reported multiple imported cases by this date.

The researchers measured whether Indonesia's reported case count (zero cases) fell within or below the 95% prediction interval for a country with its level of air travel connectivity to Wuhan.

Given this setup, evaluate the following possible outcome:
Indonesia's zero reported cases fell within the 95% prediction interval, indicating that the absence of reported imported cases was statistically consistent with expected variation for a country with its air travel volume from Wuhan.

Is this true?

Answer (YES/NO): NO